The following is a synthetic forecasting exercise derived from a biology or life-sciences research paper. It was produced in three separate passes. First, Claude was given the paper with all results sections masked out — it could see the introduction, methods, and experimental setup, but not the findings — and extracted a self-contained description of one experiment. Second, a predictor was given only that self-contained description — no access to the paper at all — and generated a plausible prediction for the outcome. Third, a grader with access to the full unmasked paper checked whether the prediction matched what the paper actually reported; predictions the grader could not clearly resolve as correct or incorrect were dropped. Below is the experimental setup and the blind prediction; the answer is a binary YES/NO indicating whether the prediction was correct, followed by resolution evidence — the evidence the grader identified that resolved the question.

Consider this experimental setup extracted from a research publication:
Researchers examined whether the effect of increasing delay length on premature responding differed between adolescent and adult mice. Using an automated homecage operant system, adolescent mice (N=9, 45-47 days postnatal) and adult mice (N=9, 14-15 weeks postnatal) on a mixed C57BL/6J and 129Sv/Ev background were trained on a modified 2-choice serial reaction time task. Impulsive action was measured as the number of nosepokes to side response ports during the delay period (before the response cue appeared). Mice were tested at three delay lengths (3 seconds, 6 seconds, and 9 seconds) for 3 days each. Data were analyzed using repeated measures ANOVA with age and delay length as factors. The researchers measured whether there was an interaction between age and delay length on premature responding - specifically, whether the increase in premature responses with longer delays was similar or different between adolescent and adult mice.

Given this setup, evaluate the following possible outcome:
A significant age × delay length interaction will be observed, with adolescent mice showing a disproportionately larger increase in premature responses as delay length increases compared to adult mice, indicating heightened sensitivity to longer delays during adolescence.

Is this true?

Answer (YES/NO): NO